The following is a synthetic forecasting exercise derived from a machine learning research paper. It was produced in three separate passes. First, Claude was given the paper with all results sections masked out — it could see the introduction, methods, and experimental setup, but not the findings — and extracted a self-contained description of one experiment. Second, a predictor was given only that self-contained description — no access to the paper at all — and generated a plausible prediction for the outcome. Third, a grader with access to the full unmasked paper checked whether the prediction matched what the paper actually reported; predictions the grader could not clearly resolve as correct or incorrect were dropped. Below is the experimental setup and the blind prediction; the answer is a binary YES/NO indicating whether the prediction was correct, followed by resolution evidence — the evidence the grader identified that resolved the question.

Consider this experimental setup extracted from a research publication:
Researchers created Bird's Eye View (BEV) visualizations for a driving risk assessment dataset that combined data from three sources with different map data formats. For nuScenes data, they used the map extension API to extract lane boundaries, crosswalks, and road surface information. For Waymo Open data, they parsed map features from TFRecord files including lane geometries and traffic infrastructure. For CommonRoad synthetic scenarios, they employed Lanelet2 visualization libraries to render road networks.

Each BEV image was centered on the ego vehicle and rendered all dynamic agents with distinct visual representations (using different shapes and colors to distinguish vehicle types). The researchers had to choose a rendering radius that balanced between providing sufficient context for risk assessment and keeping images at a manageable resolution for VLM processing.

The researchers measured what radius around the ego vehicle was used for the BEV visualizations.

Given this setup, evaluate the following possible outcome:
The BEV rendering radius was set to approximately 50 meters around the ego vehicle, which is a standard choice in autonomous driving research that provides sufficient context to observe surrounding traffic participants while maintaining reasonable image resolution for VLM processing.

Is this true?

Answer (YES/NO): NO